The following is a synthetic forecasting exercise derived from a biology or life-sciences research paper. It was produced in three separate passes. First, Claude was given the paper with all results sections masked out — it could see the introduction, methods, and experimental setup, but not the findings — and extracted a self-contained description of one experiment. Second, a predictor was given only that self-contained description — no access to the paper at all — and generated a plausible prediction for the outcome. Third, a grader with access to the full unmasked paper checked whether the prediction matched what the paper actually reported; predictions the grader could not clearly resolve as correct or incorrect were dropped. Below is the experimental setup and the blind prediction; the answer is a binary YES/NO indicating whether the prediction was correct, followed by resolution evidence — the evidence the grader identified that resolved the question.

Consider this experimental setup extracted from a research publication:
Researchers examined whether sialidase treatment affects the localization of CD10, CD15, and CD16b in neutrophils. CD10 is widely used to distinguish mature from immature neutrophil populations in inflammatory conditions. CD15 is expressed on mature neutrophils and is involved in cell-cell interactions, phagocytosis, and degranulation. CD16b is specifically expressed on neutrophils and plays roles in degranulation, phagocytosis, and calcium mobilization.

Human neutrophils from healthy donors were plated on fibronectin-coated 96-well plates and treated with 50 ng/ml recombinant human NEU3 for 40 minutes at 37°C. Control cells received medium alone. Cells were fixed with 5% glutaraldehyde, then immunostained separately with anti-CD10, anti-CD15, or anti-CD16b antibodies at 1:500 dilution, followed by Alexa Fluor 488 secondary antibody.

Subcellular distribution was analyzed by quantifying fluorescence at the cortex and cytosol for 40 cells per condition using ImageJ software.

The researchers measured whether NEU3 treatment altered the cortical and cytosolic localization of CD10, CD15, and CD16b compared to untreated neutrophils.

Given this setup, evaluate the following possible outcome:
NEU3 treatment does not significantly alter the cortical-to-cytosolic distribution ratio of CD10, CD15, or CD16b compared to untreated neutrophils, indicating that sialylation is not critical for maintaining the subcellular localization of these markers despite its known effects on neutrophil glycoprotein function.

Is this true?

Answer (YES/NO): YES